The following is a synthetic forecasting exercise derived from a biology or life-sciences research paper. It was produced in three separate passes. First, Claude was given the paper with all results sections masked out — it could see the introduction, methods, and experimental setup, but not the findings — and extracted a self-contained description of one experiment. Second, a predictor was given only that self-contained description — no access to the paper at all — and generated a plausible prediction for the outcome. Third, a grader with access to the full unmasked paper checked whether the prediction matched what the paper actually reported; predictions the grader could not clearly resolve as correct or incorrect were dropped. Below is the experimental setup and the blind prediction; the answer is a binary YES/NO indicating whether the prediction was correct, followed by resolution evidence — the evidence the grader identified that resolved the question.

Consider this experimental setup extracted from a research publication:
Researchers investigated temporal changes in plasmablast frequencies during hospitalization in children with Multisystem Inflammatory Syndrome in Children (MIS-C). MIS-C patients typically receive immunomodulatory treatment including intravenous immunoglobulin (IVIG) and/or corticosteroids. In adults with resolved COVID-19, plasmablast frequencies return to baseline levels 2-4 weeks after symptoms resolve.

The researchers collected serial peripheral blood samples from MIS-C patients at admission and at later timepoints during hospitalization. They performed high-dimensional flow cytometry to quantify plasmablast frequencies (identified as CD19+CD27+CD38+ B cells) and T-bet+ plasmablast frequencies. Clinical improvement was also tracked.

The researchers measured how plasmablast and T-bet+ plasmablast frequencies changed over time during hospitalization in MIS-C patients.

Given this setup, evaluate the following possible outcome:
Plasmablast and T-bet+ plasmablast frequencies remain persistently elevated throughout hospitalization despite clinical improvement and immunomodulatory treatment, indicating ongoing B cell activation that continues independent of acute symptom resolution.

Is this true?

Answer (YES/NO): NO